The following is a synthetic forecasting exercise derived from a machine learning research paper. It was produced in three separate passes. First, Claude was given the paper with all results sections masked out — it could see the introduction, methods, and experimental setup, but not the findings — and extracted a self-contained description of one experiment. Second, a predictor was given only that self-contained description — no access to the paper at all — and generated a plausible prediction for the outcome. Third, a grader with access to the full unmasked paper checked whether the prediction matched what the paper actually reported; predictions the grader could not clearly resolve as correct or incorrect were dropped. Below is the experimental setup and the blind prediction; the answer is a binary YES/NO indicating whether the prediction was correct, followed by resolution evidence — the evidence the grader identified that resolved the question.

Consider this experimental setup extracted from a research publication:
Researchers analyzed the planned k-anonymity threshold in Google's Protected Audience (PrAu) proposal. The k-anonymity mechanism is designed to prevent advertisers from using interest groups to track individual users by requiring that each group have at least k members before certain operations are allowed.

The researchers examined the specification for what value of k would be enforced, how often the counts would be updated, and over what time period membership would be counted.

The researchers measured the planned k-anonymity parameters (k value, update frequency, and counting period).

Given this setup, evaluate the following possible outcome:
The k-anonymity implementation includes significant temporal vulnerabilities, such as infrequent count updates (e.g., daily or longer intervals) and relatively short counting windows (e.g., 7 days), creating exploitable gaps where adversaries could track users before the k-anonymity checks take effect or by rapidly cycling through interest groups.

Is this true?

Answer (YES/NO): NO